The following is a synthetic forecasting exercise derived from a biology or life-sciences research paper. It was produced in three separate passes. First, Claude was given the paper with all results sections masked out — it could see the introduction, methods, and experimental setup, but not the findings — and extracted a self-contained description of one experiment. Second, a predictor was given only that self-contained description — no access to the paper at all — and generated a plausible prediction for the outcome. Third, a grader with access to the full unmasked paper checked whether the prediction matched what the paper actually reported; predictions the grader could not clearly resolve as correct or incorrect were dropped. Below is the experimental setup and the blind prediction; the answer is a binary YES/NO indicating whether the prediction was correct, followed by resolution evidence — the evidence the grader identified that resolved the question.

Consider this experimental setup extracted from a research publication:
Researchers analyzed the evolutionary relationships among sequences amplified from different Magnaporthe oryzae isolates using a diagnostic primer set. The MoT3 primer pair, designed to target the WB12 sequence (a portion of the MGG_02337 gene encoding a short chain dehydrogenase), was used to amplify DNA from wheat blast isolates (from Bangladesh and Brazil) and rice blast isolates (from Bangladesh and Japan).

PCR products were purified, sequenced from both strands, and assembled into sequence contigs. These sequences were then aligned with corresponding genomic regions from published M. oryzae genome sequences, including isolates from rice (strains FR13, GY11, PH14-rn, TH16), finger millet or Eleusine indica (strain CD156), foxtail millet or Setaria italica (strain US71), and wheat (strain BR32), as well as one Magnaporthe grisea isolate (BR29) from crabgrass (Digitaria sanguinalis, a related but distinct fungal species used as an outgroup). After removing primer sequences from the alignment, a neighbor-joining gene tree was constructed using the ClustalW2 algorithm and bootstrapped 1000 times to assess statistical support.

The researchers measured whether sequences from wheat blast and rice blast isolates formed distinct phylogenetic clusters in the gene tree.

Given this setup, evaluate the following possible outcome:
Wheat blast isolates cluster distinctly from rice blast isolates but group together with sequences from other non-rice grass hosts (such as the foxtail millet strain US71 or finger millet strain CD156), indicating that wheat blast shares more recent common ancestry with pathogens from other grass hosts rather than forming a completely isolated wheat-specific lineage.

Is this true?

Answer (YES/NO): NO